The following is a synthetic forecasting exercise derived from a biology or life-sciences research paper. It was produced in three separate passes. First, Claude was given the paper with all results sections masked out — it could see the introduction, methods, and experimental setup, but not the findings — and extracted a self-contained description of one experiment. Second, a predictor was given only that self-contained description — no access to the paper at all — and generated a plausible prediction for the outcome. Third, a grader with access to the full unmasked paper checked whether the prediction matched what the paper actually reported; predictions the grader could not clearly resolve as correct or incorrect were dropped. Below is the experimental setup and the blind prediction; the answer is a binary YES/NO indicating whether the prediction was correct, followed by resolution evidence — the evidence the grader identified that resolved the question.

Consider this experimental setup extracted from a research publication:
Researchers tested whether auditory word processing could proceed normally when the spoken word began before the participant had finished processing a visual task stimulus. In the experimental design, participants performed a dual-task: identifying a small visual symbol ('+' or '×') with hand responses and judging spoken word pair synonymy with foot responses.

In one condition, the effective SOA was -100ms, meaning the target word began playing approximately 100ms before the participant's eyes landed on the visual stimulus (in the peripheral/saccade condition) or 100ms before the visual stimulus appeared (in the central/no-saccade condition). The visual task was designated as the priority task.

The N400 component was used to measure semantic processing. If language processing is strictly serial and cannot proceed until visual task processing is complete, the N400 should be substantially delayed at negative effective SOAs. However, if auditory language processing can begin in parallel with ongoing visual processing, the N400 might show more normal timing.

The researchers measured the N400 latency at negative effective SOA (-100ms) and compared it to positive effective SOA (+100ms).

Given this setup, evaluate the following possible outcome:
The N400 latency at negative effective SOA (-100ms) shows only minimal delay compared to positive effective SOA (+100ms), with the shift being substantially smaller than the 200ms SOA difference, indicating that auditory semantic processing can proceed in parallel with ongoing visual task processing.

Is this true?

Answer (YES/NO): YES